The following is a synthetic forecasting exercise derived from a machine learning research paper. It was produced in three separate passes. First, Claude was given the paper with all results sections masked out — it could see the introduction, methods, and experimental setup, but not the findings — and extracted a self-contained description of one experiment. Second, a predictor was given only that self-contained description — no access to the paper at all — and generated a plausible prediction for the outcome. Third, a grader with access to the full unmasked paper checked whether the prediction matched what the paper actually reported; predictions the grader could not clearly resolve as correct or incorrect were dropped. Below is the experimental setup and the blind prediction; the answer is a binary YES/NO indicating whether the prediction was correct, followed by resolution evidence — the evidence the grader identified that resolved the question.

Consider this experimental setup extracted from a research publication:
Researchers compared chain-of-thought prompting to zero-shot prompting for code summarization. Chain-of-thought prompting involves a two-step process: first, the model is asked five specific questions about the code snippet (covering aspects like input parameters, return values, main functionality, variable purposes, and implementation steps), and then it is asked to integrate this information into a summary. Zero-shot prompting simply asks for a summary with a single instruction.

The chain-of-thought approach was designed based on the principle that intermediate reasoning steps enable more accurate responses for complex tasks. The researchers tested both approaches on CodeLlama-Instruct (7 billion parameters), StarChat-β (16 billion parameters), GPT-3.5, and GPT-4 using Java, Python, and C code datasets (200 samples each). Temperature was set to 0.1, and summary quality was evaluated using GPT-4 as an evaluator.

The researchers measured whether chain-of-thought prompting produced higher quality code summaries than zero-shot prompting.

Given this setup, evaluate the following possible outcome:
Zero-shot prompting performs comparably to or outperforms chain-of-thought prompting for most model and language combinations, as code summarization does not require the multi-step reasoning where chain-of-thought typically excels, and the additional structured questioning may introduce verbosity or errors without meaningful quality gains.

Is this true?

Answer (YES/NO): NO